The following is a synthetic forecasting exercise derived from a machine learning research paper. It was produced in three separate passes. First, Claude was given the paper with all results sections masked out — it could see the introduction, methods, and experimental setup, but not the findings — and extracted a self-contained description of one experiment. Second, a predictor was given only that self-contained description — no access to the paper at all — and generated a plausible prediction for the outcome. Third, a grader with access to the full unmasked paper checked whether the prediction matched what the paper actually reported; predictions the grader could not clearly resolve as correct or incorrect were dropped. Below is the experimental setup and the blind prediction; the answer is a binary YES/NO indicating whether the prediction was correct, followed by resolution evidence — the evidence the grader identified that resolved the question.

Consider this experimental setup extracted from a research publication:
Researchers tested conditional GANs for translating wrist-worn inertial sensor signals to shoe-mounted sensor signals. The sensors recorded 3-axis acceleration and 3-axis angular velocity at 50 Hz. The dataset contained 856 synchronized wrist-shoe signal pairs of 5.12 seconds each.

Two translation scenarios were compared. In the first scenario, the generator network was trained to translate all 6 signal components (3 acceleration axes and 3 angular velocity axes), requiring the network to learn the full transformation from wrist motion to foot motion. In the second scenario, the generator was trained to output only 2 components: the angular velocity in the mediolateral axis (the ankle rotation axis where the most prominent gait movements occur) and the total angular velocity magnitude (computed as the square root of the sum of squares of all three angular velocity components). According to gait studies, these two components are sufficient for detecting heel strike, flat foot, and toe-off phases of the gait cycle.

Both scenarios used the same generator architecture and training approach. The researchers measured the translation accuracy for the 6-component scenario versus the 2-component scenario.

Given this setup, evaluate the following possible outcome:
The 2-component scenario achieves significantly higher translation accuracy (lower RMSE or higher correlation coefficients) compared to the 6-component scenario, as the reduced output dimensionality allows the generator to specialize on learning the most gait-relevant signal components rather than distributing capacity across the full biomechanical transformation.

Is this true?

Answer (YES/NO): NO